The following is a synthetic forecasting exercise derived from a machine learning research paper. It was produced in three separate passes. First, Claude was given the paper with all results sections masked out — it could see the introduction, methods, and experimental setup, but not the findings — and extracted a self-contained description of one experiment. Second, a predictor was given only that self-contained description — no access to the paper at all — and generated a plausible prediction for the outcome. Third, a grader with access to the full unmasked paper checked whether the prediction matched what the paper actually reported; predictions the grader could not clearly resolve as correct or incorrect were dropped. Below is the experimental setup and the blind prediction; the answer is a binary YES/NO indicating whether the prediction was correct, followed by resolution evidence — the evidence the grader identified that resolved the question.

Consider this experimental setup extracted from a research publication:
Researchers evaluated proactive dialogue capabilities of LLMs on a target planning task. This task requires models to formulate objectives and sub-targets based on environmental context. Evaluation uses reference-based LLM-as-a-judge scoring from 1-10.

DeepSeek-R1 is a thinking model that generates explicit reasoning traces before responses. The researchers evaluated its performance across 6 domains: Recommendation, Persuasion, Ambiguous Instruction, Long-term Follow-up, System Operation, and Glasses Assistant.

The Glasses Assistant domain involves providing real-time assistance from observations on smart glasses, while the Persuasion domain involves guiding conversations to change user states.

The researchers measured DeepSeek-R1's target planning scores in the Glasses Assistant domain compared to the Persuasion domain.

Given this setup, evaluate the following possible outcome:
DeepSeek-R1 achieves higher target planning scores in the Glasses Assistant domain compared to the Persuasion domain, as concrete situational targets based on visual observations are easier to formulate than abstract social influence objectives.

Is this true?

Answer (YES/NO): YES